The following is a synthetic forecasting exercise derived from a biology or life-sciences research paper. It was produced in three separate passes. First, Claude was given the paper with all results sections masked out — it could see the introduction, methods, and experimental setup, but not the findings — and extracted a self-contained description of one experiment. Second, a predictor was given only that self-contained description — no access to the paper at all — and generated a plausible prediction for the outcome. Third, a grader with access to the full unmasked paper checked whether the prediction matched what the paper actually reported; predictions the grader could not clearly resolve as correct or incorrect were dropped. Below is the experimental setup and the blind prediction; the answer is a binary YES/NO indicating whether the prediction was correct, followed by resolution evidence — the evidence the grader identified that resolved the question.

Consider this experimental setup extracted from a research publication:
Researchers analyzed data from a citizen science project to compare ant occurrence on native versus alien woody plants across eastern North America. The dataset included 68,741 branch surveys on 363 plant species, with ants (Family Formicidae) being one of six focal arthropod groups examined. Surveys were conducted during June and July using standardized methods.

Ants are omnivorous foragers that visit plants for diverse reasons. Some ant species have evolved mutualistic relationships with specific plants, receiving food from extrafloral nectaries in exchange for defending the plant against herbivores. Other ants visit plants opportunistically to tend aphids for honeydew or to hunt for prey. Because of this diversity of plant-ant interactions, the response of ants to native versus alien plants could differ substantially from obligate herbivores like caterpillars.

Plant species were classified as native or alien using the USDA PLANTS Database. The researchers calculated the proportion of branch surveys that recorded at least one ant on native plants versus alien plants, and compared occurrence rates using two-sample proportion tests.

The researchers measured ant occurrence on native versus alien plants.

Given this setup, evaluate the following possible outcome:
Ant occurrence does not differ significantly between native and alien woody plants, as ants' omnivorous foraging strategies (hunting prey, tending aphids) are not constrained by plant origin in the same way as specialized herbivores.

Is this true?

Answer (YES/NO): YES